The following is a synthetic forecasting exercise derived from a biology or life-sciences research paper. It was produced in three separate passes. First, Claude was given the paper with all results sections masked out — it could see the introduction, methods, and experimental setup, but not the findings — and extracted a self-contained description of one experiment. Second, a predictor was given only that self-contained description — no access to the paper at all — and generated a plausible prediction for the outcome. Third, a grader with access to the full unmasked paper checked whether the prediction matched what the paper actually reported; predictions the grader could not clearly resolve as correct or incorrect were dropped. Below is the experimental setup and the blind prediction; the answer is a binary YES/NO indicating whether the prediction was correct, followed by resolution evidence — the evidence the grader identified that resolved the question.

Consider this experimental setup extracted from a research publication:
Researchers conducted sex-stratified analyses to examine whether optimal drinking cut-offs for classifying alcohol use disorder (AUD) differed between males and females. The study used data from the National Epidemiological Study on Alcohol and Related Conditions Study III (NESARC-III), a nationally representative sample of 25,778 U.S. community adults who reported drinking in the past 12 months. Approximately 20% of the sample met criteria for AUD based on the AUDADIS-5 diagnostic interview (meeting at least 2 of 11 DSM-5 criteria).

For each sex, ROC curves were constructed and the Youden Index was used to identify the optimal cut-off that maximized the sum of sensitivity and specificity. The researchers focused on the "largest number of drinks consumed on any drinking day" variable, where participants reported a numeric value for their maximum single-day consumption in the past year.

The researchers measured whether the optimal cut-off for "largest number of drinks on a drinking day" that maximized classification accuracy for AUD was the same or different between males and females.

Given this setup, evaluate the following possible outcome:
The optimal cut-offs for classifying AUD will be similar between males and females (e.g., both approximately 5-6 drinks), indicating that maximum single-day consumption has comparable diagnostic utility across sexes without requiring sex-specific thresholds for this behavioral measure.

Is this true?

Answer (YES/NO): NO